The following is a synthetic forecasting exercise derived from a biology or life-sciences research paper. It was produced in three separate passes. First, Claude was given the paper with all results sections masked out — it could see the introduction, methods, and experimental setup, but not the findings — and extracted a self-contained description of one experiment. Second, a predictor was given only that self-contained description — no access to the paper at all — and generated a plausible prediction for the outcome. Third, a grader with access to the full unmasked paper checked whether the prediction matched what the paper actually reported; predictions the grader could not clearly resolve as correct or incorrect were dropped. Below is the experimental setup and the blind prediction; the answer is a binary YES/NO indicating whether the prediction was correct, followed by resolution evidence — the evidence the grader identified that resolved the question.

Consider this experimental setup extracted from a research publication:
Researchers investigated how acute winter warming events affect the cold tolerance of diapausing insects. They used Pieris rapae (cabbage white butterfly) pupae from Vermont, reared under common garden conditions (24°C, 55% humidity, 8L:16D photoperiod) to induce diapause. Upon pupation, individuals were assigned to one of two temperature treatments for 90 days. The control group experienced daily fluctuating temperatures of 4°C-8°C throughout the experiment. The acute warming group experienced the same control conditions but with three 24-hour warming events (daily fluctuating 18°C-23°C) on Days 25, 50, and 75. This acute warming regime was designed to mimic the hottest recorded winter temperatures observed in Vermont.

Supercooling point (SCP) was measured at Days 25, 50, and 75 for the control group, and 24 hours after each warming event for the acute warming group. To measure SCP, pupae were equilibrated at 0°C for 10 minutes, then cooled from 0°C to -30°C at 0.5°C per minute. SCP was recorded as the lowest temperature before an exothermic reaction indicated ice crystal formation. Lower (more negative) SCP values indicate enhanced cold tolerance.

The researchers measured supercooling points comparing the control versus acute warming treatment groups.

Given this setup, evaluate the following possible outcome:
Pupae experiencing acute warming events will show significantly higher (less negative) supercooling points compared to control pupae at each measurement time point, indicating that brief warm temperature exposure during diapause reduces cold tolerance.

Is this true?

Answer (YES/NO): NO